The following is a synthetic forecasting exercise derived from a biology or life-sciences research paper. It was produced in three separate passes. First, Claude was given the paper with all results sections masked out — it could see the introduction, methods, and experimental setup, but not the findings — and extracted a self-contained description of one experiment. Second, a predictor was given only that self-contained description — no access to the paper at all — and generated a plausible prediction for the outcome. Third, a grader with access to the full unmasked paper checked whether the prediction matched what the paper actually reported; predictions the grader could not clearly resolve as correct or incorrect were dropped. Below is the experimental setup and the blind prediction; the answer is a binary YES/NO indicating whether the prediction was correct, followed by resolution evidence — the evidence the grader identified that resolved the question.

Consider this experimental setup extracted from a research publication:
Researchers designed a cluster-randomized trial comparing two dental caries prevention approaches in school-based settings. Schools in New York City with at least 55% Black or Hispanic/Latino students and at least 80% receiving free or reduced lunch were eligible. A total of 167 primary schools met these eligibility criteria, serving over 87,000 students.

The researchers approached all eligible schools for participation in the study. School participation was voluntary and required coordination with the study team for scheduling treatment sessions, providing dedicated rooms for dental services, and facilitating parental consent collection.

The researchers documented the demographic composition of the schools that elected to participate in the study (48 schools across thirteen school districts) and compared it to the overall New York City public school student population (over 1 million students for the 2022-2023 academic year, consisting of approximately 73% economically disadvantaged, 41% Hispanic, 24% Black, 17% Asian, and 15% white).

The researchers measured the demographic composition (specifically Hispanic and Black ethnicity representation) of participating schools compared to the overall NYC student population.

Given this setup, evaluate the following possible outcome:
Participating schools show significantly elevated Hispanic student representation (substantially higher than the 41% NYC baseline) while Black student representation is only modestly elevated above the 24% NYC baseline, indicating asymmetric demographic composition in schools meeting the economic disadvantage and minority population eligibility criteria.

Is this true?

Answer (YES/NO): YES